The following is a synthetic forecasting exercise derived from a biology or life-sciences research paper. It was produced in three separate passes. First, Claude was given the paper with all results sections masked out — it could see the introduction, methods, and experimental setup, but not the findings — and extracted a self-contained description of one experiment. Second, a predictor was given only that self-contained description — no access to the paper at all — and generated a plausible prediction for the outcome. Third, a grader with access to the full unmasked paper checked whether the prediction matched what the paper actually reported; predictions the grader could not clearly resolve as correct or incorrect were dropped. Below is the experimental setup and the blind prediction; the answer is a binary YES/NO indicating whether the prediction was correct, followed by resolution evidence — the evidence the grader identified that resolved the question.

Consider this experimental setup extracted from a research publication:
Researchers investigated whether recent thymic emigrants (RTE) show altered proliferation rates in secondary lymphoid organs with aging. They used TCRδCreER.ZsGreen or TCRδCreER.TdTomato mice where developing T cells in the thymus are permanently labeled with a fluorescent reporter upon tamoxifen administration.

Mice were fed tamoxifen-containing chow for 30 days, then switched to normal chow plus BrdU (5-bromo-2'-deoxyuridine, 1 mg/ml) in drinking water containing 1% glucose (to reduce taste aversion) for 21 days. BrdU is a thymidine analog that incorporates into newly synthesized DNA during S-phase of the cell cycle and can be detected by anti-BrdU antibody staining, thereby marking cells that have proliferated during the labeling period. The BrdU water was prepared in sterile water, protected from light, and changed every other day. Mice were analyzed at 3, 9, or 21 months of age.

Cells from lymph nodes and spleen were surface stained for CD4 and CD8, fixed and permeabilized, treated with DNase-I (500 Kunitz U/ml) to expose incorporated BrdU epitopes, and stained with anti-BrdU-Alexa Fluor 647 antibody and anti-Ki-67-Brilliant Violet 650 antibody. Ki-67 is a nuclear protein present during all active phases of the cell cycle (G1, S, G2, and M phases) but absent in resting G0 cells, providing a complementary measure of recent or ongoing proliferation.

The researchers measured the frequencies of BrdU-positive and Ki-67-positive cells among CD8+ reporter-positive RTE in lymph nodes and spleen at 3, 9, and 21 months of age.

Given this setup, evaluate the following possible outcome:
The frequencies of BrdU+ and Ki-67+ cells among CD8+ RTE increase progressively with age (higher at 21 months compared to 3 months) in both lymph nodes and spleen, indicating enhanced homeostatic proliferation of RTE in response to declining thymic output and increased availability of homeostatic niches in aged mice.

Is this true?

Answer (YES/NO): NO